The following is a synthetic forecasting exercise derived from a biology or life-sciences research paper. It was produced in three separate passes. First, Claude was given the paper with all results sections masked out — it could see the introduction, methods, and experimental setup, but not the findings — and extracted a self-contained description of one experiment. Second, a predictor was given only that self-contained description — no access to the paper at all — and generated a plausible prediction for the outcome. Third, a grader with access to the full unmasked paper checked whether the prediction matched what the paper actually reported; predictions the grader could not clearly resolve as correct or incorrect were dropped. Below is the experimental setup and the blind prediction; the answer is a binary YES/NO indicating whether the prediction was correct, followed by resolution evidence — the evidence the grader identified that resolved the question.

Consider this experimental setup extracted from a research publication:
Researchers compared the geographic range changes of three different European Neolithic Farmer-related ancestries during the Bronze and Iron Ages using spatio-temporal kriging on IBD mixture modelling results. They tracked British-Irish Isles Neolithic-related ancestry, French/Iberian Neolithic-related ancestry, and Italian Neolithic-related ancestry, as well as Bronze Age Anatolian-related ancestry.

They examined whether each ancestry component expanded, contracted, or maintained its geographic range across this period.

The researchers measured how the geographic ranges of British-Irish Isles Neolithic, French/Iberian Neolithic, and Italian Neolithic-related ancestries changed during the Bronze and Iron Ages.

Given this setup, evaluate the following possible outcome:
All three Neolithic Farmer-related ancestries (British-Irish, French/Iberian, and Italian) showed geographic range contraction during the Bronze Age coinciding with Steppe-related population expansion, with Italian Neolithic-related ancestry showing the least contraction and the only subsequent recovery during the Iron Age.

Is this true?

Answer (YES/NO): NO